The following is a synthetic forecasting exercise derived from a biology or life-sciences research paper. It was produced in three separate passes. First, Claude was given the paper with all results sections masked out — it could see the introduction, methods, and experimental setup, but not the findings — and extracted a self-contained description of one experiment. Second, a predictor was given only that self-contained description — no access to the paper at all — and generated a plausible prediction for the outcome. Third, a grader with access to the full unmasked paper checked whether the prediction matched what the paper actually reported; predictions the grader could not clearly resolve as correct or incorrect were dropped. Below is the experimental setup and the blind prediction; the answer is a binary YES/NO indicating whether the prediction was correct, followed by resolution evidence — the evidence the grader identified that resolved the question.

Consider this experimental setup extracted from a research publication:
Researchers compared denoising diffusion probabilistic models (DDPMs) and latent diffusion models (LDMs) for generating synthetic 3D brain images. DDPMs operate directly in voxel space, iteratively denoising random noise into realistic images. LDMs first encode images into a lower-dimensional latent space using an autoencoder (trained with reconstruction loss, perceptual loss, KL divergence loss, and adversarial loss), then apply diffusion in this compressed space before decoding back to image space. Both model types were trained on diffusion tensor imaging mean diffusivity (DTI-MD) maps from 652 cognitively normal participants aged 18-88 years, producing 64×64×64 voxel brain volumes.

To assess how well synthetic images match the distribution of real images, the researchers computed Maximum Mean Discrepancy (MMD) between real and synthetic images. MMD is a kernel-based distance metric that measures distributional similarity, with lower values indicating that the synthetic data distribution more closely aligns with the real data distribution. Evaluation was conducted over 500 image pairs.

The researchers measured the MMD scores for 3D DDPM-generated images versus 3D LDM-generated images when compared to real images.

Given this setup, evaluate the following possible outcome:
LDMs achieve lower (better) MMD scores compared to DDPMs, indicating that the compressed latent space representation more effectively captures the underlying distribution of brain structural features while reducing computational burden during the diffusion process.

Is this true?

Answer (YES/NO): YES